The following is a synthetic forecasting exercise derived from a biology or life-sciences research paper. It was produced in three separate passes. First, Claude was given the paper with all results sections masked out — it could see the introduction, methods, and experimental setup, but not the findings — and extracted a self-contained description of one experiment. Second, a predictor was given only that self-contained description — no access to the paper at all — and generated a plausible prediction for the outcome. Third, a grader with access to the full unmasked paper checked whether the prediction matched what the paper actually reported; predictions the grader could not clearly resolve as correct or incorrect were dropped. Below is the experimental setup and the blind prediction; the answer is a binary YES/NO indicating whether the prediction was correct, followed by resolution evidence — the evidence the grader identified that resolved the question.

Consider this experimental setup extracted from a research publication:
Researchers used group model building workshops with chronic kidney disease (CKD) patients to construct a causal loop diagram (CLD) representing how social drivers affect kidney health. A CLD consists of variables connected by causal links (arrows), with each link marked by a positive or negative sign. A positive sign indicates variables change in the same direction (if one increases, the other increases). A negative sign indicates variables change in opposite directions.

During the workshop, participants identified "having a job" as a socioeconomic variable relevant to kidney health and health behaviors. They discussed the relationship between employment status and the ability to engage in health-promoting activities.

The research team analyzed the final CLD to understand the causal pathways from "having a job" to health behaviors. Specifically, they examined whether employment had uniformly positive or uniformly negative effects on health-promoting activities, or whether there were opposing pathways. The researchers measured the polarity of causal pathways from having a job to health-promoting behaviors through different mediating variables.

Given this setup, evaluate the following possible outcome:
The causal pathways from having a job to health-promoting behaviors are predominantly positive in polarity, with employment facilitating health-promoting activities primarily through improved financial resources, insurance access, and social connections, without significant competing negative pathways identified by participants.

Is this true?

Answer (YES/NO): NO